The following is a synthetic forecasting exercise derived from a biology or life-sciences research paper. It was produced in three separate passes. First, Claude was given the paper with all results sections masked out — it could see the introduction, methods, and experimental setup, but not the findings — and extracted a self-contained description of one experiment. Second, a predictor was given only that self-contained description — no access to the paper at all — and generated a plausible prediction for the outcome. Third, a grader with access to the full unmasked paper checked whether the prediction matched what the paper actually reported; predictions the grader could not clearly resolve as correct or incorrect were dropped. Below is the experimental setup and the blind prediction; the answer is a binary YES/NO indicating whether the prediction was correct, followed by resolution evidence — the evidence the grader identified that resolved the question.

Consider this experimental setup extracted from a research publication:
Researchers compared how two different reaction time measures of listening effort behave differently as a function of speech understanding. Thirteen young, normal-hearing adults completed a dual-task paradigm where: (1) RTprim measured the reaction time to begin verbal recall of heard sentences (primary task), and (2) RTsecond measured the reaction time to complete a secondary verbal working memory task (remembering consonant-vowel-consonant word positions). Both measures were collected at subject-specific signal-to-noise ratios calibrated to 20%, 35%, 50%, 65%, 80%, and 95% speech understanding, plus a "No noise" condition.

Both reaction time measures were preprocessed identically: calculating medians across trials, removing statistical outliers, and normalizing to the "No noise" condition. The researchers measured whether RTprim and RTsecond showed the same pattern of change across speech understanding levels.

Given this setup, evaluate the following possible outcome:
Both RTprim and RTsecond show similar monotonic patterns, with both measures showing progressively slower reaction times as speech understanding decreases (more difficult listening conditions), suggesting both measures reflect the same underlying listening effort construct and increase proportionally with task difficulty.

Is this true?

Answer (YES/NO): NO